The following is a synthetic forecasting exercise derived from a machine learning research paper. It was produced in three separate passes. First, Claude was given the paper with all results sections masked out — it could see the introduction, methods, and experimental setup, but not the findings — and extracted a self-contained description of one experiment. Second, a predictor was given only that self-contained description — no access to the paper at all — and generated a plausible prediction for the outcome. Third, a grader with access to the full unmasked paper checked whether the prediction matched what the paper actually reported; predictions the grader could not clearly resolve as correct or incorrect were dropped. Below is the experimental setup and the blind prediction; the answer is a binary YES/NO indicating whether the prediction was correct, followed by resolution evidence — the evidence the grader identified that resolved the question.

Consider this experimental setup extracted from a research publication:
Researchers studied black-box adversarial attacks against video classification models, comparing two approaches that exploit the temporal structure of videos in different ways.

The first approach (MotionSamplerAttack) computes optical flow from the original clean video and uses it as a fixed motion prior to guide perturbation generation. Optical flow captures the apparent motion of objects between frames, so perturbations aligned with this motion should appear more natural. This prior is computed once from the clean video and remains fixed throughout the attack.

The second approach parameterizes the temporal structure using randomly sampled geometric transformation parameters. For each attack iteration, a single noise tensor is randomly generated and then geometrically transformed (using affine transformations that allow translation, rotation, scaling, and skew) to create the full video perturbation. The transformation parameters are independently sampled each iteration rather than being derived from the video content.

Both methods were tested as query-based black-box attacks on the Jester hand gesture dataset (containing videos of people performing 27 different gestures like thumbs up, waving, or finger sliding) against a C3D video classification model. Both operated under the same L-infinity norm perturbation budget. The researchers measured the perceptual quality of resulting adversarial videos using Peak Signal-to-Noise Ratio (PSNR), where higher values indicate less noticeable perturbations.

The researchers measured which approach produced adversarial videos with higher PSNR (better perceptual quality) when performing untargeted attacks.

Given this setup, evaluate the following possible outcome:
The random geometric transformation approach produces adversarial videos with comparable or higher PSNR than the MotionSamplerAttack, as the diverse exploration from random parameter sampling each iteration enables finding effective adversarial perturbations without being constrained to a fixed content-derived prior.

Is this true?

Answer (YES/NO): YES